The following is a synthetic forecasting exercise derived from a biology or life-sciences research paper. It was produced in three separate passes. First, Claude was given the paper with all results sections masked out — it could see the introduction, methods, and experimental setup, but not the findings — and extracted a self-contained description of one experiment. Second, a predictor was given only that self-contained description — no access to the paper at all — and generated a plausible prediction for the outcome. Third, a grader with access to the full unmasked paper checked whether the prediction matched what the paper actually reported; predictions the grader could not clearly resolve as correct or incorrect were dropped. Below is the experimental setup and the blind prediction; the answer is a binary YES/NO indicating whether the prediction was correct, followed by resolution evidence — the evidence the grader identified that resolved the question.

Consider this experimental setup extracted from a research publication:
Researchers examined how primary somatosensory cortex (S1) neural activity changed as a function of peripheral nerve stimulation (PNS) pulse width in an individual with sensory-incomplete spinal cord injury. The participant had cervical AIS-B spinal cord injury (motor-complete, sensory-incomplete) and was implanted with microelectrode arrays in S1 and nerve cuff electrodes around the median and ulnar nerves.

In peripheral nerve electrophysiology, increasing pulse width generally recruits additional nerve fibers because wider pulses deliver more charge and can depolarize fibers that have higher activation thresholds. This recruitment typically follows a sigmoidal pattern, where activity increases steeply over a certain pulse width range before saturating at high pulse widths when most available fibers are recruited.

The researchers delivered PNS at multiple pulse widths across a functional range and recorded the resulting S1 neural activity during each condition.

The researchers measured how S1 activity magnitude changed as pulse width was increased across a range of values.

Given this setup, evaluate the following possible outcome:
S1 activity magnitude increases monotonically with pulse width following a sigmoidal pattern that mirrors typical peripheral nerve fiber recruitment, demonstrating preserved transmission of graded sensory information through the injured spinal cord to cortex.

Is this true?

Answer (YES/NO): NO